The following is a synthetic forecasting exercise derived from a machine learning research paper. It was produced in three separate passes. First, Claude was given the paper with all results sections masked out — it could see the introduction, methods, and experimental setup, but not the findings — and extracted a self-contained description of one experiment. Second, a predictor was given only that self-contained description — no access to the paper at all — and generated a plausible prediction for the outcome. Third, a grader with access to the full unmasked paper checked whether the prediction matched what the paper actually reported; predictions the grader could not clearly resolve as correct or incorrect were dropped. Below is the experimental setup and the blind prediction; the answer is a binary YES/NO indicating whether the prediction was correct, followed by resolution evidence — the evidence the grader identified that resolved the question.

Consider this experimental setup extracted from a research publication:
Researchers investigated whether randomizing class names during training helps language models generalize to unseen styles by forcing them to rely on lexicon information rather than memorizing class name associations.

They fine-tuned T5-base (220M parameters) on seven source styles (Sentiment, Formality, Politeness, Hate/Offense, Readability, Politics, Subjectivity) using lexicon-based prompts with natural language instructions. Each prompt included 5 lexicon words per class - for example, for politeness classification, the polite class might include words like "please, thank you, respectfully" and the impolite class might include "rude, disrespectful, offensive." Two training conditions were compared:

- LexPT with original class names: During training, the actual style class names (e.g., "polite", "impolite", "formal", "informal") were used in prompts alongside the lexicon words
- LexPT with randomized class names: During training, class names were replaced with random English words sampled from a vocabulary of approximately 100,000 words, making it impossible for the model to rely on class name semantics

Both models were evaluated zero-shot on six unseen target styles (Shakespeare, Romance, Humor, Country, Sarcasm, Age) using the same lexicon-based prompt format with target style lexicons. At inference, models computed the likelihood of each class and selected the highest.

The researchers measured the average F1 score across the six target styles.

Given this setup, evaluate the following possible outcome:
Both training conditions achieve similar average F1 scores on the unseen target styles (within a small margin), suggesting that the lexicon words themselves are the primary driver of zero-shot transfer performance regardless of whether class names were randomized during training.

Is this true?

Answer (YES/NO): NO